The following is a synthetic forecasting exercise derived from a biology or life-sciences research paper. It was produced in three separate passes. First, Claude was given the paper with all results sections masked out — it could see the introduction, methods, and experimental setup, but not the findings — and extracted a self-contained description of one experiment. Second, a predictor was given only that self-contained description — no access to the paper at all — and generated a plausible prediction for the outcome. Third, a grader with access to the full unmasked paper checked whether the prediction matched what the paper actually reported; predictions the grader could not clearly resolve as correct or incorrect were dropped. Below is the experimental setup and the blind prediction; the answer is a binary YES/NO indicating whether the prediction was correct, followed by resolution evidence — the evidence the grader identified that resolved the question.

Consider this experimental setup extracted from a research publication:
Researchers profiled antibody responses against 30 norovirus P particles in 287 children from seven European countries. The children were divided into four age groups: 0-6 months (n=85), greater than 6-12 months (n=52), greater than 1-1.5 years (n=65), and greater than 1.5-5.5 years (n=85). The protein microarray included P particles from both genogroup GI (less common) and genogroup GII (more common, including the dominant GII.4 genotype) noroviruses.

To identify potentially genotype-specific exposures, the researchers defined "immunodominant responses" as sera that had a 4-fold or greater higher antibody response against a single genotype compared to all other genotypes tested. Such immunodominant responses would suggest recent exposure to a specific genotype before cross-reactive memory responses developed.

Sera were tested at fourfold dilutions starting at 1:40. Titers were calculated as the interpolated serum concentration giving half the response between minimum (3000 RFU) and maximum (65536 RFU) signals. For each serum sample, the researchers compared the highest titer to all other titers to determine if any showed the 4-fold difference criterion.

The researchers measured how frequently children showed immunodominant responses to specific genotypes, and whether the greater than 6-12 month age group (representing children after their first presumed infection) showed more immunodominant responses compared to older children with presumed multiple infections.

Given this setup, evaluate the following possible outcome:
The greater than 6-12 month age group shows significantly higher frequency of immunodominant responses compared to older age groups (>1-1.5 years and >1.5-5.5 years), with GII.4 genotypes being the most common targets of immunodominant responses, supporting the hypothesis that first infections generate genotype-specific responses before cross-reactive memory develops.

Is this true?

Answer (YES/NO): NO